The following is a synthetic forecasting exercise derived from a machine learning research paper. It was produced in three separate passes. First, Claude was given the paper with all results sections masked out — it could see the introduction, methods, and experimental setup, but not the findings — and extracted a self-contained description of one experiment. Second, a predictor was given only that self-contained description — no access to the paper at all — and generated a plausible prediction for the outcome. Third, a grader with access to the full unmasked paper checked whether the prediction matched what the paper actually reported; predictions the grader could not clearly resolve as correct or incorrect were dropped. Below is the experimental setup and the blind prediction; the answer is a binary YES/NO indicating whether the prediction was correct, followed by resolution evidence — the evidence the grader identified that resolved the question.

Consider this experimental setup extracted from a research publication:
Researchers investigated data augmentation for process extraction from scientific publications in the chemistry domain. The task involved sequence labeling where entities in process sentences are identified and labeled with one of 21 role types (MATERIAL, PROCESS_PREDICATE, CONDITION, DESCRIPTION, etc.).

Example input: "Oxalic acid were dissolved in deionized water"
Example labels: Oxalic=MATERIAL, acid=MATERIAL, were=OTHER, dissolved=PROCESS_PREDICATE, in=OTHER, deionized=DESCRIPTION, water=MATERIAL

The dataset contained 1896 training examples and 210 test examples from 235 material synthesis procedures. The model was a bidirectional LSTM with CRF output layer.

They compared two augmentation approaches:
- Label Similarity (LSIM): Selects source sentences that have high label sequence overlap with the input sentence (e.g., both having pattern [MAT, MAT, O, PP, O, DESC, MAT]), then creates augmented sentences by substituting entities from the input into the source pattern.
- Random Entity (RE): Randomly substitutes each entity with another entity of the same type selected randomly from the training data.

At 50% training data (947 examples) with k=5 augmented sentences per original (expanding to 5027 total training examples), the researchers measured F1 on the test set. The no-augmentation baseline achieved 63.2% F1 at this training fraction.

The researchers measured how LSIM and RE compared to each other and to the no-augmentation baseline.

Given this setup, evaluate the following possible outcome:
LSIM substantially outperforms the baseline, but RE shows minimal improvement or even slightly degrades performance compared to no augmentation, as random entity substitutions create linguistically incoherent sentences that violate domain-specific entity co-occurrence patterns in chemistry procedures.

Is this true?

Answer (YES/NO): NO